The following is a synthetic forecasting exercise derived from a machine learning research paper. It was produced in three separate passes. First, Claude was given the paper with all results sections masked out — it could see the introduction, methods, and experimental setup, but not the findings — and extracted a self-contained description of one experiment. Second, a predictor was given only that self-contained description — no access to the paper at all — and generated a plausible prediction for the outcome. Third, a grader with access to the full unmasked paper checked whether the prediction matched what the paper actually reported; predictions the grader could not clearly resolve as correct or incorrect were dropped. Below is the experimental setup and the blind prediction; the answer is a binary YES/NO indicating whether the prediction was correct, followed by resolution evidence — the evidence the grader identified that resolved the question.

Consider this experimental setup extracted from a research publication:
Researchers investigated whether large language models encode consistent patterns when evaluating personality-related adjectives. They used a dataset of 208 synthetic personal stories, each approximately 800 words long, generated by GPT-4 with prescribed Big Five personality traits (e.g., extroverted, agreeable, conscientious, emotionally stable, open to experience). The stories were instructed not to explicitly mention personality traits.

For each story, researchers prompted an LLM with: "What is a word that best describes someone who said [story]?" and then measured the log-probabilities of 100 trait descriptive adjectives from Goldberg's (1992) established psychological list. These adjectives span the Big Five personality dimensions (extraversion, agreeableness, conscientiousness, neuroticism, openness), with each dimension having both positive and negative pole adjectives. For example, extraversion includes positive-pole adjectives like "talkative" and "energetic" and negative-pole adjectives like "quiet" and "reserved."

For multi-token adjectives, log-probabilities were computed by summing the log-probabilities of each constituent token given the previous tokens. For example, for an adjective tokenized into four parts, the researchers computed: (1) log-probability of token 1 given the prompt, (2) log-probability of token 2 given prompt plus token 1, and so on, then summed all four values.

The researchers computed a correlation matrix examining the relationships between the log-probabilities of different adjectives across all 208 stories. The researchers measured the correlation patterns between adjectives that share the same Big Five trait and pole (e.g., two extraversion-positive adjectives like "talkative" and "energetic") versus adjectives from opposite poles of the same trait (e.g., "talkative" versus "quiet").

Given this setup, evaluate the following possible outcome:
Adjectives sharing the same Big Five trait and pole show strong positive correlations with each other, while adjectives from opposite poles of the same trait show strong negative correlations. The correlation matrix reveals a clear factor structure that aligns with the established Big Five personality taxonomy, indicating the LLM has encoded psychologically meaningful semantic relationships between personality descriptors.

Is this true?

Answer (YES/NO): YES